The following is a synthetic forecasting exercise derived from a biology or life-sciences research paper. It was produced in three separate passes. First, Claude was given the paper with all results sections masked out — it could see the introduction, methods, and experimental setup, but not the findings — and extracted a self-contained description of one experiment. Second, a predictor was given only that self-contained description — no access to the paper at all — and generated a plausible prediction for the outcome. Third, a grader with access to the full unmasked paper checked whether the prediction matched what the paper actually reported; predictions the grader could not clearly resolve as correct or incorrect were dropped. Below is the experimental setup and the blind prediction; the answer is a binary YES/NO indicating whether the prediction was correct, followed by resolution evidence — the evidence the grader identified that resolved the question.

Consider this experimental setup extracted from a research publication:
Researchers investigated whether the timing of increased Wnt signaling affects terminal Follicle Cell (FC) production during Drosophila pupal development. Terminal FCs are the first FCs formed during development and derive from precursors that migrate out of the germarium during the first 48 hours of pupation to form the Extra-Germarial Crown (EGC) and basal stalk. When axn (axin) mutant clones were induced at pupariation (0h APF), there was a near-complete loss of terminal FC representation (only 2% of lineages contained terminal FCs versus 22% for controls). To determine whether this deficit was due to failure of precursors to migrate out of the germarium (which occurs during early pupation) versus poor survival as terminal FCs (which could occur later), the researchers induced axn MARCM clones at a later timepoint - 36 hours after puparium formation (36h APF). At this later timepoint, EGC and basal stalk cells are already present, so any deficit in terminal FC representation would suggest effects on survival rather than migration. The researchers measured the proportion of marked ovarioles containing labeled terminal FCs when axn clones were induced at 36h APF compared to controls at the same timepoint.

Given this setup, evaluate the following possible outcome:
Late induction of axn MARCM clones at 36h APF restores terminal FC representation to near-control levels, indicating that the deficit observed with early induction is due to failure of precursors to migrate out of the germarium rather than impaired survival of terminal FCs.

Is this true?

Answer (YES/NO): YES